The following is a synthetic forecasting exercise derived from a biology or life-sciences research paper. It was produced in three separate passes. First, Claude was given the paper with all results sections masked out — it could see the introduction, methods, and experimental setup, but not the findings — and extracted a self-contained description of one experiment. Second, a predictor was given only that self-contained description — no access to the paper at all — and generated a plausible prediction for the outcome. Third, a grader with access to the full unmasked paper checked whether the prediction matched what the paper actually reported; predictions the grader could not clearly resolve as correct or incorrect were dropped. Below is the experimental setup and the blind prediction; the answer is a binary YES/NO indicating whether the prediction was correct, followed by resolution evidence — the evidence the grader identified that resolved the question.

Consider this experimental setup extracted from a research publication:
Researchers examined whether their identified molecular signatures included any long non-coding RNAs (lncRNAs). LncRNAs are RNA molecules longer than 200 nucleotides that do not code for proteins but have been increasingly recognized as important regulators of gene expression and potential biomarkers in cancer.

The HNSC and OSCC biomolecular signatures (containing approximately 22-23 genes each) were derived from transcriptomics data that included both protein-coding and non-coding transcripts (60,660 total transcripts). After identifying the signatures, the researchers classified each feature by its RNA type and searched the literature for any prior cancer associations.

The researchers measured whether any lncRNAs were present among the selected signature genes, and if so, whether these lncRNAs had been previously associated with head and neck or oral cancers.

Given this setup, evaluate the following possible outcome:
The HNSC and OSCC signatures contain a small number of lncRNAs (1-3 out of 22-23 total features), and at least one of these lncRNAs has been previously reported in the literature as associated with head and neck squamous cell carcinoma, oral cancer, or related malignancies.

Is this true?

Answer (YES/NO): YES